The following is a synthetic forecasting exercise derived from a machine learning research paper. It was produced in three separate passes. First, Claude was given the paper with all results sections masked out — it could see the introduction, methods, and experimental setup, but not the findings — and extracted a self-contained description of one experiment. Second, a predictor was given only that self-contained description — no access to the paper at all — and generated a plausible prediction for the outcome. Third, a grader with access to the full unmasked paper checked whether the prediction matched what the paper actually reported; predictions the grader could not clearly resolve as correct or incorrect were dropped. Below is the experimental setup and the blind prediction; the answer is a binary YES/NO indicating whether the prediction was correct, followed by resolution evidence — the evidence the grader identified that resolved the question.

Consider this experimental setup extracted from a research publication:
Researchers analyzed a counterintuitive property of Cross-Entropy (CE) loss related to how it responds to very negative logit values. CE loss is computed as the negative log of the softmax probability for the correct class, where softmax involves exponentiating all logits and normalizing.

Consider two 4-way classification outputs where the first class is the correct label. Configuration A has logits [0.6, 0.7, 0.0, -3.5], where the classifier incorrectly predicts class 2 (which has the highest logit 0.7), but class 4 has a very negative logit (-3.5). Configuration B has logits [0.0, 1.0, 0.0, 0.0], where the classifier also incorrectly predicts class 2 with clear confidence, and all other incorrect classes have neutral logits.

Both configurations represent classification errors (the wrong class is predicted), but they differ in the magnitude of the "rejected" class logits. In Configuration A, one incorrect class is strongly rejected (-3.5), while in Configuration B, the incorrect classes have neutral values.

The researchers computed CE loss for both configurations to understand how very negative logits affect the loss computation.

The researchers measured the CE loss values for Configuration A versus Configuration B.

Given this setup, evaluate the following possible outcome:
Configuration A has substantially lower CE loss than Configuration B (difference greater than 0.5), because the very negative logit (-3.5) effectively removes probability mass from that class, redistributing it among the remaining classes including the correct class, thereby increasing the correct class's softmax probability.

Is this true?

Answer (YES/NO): YES